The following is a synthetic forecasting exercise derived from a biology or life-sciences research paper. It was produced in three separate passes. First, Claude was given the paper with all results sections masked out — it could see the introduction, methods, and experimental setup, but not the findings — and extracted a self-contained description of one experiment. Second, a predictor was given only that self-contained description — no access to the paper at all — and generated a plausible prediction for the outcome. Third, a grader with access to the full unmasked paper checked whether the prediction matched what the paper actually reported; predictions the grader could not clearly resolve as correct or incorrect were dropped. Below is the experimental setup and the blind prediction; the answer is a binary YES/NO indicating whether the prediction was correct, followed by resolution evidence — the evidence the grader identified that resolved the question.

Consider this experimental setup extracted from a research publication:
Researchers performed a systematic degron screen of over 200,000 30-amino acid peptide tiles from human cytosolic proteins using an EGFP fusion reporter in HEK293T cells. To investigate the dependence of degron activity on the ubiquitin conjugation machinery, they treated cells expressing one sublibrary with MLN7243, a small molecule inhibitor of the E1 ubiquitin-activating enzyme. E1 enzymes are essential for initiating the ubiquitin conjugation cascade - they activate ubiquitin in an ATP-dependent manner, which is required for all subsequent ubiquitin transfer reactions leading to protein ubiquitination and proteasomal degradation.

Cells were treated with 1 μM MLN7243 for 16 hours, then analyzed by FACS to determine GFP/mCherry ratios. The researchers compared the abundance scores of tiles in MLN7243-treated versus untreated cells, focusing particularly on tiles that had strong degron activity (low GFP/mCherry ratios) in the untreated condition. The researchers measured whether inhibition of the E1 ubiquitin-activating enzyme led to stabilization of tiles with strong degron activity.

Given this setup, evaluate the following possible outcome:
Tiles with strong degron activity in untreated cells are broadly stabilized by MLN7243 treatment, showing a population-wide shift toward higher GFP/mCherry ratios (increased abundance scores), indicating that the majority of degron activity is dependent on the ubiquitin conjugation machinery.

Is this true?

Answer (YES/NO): YES